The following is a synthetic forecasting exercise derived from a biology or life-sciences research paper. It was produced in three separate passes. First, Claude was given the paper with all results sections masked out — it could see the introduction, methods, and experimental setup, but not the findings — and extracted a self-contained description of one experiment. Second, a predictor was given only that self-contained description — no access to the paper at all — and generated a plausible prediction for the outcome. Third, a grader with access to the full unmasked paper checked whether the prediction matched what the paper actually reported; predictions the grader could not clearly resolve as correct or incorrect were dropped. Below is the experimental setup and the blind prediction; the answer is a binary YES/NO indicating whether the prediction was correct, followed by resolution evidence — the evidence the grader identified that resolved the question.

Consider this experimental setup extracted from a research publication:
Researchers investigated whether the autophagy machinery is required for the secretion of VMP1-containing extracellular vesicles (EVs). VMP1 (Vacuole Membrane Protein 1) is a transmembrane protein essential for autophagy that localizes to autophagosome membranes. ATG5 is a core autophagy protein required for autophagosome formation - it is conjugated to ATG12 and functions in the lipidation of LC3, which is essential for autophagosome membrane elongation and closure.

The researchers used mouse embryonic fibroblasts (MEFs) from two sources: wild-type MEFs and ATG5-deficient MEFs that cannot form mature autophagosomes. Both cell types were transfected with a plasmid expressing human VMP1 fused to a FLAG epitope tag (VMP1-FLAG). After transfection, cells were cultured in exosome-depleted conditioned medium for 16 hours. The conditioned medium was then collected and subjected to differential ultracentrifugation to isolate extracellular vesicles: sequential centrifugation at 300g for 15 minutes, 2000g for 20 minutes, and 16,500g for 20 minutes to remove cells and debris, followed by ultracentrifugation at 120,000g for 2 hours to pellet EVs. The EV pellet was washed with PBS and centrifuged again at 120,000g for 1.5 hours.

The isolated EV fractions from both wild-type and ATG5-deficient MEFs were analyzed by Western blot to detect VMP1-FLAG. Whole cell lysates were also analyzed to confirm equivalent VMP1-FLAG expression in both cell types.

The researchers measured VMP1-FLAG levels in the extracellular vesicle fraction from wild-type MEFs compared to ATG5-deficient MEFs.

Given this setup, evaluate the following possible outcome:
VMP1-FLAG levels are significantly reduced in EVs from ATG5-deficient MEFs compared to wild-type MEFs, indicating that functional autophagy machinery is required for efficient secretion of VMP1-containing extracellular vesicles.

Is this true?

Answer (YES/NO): YES